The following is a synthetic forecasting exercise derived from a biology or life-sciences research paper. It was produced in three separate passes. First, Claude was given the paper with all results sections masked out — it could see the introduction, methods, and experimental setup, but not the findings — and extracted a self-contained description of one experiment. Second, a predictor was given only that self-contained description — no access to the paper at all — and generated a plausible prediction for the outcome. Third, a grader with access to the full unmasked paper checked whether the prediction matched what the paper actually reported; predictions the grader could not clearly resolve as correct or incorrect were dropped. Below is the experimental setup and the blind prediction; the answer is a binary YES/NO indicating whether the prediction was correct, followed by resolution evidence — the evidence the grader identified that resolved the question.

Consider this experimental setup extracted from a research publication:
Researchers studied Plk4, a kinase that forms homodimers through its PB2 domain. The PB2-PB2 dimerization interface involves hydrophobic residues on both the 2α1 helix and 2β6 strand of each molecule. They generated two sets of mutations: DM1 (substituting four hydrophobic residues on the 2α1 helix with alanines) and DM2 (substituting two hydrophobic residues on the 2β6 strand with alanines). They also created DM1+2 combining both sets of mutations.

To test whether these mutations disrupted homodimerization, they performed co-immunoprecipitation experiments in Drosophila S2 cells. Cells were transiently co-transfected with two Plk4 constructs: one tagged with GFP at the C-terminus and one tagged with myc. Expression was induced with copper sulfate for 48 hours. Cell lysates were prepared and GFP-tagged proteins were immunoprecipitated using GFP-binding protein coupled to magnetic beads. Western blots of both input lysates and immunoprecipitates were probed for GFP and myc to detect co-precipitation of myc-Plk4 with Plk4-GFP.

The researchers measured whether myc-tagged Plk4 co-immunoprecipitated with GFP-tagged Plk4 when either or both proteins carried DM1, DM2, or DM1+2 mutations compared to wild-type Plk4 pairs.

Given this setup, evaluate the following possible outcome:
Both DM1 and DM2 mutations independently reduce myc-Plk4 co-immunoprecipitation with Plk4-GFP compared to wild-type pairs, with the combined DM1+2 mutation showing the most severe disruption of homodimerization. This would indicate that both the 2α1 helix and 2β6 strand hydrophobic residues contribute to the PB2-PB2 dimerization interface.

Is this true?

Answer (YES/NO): NO